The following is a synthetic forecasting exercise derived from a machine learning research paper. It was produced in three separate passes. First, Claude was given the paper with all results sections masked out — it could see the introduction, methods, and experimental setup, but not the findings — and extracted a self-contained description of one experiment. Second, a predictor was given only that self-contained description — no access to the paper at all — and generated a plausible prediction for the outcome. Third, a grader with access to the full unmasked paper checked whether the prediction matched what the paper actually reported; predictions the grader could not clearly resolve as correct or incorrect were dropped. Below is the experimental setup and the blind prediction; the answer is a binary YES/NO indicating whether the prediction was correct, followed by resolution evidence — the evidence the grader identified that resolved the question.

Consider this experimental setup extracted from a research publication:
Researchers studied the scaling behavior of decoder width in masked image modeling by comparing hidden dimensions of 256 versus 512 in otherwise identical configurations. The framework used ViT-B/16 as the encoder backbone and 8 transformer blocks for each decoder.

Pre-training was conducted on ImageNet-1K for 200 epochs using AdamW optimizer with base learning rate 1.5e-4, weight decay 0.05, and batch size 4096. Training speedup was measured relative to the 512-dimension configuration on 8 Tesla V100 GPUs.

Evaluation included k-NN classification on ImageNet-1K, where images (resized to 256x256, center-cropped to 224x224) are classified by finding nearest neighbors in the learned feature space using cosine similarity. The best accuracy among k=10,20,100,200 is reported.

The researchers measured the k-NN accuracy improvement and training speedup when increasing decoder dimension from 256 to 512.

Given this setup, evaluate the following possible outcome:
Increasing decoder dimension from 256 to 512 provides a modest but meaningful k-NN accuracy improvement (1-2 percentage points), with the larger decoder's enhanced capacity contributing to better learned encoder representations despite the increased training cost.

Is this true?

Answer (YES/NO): NO